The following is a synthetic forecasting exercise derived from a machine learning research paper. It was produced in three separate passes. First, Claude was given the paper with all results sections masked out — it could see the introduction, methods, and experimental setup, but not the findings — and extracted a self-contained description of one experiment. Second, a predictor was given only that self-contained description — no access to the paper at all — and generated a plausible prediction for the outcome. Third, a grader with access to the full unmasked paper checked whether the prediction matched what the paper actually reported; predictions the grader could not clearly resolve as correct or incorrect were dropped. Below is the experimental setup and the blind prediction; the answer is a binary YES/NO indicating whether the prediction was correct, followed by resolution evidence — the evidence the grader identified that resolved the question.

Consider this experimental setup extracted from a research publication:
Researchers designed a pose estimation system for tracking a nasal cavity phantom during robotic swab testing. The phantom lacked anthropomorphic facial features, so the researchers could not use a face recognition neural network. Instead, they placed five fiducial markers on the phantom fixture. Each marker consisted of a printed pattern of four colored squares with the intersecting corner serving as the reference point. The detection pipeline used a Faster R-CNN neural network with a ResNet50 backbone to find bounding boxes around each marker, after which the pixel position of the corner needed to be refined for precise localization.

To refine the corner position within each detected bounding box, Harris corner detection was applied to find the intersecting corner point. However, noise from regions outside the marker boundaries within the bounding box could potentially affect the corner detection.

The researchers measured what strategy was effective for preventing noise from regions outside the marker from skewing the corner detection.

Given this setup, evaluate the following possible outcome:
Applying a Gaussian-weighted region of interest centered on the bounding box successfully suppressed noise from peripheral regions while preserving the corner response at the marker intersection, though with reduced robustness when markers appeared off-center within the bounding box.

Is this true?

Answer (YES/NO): NO